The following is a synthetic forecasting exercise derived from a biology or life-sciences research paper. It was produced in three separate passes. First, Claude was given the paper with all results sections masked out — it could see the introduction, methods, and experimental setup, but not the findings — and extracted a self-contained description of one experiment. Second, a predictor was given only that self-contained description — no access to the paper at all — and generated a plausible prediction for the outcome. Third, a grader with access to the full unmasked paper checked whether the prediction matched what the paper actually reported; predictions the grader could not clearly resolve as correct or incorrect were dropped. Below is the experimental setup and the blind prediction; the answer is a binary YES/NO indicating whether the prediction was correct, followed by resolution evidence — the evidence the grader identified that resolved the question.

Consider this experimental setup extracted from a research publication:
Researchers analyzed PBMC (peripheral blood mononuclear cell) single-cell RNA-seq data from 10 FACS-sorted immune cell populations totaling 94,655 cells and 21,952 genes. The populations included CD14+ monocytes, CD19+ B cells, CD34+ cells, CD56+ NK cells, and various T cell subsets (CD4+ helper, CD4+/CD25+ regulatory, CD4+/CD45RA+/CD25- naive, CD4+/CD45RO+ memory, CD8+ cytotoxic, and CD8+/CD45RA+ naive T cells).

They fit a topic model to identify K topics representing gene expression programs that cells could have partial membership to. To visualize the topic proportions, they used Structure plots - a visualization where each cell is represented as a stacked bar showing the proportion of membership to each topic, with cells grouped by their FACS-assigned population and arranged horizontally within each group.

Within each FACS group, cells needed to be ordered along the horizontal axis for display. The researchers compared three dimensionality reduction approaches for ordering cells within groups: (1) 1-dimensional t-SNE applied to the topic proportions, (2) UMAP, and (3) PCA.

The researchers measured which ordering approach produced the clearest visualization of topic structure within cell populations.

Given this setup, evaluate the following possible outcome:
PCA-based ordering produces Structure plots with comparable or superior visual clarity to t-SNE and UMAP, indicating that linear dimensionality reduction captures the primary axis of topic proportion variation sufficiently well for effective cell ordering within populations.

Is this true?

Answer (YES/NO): NO